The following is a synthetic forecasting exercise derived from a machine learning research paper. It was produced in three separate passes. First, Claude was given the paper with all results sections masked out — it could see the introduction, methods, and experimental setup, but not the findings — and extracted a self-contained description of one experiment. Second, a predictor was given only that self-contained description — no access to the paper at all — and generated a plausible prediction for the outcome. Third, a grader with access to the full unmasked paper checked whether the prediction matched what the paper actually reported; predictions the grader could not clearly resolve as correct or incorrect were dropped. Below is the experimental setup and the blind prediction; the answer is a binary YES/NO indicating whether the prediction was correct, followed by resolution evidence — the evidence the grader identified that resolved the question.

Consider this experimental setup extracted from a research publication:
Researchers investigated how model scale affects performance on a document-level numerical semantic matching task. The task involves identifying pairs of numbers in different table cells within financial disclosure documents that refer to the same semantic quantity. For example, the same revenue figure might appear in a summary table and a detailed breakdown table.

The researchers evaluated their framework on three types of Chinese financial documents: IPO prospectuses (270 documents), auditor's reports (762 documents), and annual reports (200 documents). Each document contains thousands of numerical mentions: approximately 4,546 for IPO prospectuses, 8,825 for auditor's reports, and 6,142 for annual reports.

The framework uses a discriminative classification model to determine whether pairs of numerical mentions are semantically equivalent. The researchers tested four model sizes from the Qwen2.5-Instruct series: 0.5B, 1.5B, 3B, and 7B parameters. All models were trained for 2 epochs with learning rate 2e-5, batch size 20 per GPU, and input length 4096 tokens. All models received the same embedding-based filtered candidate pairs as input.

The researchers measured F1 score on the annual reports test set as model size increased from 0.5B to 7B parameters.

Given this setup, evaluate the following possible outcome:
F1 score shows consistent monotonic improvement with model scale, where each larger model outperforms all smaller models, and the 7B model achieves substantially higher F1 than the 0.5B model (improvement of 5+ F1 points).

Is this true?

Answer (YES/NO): NO